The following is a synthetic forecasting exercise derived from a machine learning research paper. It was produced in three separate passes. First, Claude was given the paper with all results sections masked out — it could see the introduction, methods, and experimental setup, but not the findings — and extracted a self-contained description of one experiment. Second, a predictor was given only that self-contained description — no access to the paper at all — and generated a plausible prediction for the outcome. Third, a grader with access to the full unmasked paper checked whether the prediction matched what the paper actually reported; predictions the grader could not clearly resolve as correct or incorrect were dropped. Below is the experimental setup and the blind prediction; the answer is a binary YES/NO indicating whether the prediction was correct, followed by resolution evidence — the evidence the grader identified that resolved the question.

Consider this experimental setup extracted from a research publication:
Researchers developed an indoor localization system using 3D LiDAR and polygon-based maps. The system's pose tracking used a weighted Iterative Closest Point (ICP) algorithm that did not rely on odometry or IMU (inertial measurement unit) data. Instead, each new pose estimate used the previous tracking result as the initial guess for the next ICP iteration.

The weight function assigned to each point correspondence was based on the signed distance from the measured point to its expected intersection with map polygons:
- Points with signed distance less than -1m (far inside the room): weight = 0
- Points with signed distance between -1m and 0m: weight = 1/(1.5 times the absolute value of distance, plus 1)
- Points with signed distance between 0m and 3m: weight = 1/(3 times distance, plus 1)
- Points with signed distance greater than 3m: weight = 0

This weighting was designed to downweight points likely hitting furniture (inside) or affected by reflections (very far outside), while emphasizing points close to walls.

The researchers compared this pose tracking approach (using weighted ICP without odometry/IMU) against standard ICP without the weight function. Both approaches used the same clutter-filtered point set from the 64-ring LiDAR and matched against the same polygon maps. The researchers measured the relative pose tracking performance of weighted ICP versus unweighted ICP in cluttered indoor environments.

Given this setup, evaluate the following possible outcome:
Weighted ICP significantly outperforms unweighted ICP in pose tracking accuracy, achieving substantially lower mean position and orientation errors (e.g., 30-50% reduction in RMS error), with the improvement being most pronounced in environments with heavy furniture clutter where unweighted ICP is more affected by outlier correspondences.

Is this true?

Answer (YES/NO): NO